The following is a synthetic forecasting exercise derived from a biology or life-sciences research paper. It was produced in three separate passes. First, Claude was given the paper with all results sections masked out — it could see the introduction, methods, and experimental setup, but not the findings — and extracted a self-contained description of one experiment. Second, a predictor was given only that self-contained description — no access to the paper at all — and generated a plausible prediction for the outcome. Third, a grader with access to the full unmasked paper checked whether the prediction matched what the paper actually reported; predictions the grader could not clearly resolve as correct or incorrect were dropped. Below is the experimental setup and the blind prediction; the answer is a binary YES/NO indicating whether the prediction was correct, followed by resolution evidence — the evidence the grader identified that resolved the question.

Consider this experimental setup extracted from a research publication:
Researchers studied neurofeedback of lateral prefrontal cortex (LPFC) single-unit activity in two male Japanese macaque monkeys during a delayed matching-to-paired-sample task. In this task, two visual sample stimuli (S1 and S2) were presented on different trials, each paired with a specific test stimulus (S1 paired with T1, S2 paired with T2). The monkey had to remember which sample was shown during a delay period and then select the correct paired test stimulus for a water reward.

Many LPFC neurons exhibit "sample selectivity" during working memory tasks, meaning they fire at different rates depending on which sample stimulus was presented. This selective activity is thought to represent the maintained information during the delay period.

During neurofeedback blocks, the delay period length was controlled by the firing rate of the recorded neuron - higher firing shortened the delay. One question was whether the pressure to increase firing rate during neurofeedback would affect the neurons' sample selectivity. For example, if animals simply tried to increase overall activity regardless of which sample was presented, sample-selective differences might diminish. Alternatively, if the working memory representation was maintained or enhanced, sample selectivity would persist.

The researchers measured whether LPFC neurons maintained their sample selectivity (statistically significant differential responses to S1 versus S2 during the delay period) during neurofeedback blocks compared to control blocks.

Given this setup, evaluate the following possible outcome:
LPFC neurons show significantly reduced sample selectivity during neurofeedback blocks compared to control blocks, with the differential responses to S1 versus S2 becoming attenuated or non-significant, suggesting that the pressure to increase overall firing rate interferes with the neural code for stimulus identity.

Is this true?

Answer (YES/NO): NO